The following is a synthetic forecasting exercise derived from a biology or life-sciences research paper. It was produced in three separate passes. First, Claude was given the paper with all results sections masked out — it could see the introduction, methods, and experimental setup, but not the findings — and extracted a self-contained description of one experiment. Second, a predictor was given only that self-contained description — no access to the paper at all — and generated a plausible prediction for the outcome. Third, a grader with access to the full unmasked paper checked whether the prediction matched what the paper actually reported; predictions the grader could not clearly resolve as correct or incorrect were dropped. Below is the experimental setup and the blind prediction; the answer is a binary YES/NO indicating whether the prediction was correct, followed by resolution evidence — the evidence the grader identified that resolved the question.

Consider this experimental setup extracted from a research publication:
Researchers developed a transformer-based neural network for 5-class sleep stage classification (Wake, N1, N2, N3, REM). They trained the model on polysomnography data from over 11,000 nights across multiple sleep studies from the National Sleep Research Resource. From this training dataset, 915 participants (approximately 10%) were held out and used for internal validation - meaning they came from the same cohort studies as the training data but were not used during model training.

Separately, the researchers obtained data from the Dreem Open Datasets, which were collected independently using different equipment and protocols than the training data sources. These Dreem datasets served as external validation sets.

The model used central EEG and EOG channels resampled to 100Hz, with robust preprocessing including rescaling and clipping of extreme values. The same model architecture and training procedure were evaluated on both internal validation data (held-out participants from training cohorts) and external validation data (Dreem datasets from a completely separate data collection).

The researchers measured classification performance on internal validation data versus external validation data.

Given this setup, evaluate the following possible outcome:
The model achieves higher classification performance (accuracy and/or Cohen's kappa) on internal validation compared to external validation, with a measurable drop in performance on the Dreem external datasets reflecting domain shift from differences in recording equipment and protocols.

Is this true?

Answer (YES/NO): YES